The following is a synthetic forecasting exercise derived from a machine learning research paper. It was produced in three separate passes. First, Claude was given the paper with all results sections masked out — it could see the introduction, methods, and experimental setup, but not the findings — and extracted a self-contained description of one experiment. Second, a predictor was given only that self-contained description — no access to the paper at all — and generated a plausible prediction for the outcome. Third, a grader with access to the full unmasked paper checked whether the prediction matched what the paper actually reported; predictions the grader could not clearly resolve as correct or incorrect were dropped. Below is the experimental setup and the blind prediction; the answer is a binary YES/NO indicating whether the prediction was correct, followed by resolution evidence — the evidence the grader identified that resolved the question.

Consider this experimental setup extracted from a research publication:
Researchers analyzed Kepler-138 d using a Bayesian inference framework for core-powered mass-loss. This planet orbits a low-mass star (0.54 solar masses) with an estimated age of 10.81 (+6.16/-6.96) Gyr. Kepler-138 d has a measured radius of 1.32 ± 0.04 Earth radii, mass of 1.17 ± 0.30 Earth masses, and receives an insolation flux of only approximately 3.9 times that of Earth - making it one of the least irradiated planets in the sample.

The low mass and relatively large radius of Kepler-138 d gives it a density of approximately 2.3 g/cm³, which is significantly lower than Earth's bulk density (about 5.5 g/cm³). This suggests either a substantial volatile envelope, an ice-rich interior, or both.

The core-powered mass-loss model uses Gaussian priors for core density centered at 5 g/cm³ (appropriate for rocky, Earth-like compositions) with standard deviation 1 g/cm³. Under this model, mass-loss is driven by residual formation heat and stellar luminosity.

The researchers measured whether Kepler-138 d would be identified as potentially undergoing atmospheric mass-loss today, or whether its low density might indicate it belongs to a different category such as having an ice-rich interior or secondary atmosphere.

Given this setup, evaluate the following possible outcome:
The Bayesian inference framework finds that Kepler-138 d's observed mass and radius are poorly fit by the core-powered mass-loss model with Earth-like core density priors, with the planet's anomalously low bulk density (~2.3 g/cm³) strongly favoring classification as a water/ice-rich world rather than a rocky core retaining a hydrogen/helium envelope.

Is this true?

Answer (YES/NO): NO